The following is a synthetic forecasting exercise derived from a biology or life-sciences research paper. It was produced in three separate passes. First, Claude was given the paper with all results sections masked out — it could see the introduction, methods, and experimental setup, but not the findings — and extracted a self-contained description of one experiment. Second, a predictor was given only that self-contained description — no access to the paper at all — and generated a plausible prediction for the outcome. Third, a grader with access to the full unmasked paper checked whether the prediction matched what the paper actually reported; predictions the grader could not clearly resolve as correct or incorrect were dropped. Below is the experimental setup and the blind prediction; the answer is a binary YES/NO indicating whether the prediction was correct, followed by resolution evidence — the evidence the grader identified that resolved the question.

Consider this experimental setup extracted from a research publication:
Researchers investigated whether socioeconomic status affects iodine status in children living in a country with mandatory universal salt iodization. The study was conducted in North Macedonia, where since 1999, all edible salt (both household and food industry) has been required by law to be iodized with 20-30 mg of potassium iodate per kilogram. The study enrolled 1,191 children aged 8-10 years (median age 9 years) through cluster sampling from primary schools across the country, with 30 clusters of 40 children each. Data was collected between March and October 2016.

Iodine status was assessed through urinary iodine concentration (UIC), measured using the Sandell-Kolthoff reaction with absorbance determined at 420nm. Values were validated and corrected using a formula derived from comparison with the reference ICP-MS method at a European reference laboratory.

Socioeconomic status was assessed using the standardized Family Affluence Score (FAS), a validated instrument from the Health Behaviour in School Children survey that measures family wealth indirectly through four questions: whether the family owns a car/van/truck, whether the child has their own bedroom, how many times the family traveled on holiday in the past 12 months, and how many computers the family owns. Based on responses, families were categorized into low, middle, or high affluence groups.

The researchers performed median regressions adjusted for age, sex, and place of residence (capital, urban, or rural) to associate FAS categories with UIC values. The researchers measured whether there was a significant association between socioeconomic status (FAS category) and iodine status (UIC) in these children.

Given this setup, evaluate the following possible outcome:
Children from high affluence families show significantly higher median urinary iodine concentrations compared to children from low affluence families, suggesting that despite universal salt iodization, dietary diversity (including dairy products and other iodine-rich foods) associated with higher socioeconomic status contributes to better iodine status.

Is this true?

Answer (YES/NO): NO